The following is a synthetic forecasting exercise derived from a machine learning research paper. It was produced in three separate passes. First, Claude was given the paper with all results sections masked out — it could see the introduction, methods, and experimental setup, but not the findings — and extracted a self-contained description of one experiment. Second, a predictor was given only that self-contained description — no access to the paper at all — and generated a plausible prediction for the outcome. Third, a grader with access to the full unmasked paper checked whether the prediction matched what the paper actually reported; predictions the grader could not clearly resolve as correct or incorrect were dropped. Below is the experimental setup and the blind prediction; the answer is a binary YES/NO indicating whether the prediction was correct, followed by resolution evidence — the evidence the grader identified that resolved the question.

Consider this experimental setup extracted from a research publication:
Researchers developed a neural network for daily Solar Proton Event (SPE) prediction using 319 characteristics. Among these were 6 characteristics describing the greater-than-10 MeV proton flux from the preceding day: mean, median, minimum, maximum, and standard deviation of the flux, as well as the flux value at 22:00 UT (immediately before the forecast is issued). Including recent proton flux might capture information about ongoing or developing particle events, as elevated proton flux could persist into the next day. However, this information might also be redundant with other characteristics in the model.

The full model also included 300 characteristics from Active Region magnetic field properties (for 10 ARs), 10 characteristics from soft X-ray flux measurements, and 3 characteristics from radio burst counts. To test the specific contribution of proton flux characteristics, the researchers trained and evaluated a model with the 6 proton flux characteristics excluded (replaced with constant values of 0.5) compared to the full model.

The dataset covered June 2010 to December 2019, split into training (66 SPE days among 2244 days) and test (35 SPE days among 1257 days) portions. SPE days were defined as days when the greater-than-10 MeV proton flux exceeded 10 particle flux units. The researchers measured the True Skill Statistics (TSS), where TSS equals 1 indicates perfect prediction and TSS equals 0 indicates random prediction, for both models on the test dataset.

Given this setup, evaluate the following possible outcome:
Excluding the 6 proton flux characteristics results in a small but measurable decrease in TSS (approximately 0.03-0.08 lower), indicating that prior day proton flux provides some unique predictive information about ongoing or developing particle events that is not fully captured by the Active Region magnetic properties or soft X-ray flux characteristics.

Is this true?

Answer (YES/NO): NO